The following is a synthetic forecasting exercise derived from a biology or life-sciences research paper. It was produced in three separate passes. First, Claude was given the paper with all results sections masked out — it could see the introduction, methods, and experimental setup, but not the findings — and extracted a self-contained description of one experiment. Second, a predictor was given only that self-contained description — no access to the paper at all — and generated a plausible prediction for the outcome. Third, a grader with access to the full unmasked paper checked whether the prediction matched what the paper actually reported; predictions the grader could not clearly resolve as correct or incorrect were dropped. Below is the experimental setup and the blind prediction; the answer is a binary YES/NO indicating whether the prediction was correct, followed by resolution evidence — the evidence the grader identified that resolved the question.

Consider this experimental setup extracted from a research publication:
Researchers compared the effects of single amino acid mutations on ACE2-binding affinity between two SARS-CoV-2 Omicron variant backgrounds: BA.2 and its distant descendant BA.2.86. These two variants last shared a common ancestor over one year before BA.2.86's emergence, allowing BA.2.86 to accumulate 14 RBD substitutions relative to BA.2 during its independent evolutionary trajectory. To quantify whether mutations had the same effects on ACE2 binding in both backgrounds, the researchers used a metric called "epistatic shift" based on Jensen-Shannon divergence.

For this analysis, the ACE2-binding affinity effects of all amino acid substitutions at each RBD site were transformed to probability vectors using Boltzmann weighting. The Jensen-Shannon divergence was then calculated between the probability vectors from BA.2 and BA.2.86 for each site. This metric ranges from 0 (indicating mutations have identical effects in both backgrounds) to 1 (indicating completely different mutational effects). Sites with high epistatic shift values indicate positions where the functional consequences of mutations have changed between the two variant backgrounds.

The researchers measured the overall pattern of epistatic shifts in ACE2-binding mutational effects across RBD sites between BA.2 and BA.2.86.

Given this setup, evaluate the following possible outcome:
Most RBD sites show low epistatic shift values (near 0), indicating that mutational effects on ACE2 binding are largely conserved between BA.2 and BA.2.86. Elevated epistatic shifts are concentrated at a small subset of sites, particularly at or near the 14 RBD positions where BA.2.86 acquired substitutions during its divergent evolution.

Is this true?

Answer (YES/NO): NO